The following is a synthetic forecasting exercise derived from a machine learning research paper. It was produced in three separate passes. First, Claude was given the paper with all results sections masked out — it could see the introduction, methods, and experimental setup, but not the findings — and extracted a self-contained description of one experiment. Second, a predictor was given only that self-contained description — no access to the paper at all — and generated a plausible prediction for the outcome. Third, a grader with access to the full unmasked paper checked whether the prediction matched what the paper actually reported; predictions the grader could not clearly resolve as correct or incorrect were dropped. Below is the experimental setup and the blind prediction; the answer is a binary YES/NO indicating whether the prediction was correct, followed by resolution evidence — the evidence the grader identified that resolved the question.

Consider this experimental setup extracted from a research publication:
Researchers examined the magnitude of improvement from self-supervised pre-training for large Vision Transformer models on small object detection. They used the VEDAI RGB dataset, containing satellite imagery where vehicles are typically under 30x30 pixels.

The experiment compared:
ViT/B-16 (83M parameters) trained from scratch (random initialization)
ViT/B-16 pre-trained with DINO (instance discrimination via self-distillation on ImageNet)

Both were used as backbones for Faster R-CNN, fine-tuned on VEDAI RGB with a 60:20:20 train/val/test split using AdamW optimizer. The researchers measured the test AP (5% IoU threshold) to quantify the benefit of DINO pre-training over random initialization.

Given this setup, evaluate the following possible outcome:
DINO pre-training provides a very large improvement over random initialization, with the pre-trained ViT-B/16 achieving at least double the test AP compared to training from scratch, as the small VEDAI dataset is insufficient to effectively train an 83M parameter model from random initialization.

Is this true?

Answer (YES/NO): NO